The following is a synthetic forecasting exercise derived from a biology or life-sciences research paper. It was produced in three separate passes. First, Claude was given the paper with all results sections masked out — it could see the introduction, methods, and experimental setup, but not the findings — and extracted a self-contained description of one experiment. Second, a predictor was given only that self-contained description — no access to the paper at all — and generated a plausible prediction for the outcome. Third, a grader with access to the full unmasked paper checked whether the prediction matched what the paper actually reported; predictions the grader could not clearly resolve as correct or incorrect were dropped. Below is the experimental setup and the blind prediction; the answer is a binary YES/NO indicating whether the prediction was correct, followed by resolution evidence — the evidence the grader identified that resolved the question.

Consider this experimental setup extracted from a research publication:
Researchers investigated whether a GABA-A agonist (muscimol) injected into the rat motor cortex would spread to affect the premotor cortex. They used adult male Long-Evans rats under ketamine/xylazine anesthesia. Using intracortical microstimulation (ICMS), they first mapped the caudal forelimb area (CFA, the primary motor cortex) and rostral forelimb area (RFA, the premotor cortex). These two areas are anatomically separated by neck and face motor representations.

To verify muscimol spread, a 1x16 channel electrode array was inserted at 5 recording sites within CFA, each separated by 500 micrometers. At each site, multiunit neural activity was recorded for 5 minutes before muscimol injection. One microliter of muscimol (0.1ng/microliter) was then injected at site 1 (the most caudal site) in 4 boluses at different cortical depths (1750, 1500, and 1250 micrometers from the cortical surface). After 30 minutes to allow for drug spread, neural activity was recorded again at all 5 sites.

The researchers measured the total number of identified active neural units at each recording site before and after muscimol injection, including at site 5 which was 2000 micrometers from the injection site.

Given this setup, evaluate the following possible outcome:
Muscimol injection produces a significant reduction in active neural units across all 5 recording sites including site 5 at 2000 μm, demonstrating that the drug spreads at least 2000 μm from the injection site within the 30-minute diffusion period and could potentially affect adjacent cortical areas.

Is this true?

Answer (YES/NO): NO